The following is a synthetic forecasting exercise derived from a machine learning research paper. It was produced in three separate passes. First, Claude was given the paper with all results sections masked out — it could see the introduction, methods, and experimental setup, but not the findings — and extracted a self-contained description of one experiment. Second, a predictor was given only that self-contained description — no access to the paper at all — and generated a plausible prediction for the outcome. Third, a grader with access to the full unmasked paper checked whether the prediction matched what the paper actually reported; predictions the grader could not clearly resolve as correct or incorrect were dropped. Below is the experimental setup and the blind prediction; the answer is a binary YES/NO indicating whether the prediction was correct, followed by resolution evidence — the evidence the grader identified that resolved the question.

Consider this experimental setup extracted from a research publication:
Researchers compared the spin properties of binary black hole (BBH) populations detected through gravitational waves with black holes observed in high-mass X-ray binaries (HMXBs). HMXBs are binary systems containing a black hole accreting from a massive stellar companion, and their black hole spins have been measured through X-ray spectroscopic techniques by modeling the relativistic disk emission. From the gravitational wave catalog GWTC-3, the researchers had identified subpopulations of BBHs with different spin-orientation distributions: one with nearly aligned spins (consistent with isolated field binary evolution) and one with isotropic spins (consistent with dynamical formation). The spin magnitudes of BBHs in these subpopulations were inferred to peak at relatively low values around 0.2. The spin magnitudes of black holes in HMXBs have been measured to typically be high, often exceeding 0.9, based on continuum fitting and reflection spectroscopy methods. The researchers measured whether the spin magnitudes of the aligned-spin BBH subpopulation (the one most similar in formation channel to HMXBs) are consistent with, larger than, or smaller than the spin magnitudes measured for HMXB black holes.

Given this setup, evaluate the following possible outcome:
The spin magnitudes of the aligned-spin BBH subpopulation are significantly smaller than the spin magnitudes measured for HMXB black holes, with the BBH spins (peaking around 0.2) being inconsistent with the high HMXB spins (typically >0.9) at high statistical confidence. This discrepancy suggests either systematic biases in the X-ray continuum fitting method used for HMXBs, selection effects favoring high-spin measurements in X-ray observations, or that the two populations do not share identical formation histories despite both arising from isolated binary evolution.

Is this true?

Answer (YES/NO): NO